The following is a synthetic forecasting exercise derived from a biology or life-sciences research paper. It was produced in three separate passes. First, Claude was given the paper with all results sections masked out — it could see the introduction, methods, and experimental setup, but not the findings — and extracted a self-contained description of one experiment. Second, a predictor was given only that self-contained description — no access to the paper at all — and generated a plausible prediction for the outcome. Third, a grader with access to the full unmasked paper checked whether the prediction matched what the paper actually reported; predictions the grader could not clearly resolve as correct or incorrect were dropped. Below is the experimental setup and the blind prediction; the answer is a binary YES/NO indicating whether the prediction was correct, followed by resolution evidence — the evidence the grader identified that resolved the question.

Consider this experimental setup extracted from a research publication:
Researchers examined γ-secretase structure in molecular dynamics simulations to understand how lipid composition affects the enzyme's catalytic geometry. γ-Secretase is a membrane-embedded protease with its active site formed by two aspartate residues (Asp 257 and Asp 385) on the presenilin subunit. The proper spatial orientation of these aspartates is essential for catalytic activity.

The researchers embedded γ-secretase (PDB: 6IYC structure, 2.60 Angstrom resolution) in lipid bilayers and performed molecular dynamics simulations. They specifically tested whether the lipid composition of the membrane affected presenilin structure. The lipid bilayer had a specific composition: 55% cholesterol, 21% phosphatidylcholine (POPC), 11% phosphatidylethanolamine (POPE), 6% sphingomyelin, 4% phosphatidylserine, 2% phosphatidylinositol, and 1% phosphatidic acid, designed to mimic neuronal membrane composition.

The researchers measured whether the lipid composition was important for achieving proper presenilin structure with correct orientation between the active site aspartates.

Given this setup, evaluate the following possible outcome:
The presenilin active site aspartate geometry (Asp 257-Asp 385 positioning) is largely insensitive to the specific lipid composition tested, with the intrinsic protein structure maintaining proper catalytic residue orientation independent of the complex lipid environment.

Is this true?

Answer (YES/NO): NO